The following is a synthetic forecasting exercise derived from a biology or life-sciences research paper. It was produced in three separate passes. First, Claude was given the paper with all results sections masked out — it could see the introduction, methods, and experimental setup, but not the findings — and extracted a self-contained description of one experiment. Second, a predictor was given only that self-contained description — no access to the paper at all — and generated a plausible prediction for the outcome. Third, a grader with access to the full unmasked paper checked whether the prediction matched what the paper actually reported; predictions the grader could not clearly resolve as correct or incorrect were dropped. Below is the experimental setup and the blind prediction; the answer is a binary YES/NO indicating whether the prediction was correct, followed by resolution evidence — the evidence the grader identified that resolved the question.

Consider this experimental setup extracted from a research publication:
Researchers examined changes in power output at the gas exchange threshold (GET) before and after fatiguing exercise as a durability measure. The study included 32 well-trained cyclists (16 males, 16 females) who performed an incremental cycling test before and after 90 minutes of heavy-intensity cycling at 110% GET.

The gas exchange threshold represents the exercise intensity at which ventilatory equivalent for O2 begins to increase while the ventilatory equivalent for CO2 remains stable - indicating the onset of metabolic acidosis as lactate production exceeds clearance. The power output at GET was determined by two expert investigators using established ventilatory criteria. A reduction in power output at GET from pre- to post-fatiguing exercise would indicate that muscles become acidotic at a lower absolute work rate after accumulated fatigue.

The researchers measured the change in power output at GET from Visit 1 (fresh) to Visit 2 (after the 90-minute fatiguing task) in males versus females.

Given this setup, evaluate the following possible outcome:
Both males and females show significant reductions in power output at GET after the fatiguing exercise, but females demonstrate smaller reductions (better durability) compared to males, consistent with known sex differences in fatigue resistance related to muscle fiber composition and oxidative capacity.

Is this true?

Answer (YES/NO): NO